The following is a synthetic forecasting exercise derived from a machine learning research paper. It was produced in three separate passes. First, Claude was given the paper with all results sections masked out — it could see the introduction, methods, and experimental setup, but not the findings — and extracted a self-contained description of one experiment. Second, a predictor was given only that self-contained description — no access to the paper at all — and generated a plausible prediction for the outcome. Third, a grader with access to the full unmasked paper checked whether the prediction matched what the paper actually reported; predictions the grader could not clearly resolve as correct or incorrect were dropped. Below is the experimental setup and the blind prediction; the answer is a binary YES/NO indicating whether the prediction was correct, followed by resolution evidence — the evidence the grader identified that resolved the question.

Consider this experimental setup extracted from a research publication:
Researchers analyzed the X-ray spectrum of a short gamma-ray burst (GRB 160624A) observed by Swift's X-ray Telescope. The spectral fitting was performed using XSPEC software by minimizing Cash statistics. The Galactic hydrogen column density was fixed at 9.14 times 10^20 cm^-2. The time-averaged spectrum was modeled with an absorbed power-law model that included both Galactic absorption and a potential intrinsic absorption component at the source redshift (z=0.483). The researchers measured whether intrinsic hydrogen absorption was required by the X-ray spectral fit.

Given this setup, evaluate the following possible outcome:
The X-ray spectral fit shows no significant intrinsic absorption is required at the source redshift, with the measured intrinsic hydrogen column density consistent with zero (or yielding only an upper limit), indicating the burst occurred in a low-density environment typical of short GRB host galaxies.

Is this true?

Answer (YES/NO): NO